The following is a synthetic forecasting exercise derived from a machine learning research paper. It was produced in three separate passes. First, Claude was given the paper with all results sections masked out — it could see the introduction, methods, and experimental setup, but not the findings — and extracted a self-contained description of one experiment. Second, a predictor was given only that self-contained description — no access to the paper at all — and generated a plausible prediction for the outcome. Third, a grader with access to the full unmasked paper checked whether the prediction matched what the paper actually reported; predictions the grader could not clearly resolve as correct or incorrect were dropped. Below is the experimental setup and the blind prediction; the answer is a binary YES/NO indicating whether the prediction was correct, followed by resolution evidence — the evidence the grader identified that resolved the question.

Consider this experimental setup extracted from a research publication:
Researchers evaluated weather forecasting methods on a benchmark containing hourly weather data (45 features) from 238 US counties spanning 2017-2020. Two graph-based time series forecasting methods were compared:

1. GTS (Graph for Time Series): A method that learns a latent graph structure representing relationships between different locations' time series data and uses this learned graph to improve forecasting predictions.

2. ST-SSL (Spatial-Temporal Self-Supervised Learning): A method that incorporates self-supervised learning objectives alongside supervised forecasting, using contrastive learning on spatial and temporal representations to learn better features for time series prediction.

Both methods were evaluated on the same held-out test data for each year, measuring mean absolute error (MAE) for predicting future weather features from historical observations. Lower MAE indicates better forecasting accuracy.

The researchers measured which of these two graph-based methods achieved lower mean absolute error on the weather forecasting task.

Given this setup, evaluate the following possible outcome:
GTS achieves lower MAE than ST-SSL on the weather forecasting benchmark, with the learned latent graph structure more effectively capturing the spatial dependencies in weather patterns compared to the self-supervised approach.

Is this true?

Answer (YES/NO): NO